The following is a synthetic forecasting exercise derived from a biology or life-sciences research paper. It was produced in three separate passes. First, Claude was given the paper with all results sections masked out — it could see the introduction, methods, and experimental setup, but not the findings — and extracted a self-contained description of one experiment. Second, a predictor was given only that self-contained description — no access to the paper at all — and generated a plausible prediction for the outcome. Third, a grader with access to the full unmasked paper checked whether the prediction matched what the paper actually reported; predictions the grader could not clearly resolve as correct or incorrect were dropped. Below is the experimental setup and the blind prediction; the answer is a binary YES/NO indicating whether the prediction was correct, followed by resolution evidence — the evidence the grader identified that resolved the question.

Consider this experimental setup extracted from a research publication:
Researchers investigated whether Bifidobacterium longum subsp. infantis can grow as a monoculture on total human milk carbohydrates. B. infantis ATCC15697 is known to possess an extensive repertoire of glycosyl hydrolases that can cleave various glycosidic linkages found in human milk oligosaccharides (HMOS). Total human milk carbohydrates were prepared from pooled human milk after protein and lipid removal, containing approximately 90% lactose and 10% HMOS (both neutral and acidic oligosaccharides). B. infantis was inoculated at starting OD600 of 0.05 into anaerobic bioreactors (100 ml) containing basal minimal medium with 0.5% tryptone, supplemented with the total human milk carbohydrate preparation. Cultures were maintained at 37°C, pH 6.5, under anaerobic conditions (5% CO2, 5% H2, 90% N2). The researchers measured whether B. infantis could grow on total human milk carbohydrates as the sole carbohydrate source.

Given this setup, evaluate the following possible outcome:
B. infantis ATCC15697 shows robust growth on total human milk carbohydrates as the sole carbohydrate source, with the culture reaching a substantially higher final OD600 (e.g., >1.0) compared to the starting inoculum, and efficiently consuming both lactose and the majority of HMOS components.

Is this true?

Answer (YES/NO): YES